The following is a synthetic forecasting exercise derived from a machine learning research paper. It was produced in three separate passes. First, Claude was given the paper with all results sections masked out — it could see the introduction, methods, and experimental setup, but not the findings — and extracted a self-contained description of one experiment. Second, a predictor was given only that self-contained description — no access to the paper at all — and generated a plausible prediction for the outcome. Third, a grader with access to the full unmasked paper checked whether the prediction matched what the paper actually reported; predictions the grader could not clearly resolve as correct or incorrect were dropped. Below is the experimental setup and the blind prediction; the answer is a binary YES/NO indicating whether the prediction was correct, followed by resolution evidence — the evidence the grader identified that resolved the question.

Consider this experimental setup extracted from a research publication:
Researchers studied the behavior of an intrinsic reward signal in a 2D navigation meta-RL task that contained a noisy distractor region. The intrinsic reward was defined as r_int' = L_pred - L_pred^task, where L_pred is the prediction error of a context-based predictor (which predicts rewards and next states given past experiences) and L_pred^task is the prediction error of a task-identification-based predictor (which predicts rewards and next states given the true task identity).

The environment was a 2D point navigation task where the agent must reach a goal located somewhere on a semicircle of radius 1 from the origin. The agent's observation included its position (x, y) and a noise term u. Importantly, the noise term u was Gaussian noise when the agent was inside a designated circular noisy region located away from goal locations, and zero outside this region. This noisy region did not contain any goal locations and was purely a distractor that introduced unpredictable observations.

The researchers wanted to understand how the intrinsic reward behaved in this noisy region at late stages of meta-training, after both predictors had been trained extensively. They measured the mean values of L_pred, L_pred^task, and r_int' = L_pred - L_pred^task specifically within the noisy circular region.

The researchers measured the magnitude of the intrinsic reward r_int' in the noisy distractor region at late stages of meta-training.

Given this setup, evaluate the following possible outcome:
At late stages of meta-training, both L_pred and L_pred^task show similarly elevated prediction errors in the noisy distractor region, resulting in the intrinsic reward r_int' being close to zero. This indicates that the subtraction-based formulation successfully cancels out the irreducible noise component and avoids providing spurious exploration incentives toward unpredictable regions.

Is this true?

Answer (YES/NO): YES